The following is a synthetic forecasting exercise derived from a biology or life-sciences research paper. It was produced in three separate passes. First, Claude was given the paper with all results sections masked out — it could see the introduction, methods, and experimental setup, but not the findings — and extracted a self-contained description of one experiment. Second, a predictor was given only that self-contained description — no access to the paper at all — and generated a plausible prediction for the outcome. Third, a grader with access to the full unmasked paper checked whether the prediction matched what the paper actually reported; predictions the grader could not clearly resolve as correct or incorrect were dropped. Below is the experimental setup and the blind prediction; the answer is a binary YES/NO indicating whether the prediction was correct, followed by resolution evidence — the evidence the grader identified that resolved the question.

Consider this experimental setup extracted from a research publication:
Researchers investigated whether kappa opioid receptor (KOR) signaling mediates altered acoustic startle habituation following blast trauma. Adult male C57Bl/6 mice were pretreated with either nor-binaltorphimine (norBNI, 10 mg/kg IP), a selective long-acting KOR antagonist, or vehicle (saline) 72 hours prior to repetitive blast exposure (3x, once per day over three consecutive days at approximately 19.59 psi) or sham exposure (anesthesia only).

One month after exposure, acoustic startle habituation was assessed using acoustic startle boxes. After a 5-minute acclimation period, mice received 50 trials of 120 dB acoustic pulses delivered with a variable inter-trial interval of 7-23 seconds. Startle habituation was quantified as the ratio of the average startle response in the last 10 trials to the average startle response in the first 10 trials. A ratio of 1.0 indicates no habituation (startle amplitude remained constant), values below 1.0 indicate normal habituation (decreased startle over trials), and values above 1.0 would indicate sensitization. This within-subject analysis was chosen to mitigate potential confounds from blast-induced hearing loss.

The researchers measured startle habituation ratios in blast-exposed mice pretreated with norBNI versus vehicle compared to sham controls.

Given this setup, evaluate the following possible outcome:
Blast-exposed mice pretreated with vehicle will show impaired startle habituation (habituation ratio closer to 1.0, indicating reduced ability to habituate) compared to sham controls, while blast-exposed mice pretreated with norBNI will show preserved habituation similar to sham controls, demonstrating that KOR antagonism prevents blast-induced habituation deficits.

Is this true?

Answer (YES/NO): YES